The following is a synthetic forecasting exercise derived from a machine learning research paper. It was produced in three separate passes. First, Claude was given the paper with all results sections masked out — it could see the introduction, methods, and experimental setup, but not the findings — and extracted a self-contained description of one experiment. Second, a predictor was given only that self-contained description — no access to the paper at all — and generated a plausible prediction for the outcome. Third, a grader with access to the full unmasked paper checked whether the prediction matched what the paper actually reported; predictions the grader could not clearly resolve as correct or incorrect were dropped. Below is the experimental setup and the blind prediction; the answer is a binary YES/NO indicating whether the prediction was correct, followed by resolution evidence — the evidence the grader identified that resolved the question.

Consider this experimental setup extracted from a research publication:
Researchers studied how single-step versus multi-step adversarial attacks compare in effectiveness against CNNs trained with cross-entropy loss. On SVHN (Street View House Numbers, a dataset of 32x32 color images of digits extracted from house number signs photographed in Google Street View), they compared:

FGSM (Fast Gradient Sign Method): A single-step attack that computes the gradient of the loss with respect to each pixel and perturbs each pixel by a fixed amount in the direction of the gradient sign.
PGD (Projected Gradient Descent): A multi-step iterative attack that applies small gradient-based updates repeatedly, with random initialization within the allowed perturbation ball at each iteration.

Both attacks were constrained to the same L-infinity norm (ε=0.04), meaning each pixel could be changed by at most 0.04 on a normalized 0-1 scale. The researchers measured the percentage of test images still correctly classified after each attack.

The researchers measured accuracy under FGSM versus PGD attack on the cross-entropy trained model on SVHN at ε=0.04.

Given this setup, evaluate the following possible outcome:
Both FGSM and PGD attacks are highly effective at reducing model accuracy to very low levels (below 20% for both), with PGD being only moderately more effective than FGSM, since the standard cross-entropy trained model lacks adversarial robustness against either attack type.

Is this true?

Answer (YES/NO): YES